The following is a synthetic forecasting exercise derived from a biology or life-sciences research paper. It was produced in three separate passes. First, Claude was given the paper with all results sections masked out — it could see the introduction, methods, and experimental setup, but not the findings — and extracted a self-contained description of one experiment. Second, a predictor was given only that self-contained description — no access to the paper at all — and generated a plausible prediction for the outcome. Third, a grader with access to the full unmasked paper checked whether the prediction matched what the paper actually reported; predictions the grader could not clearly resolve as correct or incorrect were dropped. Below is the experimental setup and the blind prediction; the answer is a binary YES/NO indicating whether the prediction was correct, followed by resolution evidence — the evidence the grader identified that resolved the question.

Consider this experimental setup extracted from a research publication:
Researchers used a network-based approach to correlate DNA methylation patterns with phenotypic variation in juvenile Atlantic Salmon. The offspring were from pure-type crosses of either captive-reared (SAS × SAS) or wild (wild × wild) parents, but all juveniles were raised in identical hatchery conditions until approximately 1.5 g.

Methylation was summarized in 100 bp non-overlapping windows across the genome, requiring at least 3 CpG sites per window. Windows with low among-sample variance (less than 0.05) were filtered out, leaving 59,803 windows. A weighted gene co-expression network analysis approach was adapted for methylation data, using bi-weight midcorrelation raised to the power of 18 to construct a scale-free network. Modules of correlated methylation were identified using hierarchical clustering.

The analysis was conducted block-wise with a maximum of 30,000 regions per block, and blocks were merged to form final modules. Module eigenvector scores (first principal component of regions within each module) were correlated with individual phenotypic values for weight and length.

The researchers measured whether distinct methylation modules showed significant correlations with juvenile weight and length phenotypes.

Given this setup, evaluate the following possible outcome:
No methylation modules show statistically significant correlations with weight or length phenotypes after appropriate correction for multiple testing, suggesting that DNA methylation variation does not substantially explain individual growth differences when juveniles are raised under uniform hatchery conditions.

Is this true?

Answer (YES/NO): NO